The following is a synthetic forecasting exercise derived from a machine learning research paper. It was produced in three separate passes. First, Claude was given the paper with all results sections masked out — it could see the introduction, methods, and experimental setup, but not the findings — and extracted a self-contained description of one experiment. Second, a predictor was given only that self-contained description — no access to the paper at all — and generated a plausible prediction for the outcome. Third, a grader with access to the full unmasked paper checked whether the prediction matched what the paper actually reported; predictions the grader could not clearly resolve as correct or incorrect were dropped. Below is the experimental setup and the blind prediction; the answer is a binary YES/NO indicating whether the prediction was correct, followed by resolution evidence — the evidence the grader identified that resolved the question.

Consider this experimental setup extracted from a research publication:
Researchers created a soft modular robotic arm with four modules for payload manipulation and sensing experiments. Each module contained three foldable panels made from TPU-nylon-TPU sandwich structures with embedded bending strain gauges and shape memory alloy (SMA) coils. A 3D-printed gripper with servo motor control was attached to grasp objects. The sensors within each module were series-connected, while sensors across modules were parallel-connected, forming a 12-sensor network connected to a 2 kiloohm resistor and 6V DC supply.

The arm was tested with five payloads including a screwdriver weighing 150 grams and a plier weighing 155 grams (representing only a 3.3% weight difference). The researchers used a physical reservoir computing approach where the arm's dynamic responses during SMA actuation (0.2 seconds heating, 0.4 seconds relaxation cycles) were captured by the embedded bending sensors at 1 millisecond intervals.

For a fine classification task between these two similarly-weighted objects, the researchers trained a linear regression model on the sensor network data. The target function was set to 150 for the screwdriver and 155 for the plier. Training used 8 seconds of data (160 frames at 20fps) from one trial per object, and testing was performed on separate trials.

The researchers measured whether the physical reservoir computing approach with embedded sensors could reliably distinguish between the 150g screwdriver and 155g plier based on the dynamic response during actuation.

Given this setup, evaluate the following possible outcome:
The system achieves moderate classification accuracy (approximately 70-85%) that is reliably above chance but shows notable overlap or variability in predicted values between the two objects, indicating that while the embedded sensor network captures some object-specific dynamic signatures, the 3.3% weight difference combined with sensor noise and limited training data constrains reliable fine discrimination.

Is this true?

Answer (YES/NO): NO